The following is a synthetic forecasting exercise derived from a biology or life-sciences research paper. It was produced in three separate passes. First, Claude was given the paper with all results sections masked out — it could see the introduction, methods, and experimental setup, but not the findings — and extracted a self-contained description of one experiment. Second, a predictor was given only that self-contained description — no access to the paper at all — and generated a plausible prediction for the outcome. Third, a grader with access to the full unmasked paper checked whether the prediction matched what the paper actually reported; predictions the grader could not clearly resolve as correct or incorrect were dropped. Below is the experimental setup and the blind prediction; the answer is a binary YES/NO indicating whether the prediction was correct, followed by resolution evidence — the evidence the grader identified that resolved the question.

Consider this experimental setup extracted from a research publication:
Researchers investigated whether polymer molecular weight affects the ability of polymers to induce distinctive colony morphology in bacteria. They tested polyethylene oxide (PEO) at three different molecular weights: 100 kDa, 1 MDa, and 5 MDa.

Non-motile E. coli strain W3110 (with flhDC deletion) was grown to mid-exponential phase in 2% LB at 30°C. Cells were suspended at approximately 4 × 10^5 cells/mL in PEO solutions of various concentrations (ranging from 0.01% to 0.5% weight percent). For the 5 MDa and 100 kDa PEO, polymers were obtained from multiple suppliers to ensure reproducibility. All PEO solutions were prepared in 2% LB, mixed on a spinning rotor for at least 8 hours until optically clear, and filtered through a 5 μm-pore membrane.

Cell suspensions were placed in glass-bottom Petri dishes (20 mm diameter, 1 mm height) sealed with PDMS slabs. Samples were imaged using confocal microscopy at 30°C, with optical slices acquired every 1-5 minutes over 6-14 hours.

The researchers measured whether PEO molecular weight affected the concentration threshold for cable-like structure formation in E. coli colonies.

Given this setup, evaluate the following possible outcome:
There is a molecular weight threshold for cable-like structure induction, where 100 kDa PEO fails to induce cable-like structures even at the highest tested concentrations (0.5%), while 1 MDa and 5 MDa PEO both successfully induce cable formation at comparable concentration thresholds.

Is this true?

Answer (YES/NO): NO